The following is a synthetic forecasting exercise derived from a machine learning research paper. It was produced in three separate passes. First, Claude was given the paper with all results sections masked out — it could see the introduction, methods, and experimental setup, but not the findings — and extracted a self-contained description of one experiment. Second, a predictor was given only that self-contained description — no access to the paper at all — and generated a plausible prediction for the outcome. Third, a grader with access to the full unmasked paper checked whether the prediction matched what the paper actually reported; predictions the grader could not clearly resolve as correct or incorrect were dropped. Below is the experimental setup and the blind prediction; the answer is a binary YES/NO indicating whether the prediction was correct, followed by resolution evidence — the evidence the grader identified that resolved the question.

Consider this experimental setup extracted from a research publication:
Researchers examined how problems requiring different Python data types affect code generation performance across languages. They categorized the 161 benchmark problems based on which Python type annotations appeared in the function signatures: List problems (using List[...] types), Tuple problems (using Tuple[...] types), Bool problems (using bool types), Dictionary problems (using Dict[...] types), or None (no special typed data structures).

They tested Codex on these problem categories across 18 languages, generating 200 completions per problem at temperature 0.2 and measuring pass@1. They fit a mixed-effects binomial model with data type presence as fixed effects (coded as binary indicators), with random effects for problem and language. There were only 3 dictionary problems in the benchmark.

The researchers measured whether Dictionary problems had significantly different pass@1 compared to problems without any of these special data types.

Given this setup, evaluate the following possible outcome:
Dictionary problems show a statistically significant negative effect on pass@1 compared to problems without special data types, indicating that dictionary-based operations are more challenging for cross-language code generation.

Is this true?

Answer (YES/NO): NO